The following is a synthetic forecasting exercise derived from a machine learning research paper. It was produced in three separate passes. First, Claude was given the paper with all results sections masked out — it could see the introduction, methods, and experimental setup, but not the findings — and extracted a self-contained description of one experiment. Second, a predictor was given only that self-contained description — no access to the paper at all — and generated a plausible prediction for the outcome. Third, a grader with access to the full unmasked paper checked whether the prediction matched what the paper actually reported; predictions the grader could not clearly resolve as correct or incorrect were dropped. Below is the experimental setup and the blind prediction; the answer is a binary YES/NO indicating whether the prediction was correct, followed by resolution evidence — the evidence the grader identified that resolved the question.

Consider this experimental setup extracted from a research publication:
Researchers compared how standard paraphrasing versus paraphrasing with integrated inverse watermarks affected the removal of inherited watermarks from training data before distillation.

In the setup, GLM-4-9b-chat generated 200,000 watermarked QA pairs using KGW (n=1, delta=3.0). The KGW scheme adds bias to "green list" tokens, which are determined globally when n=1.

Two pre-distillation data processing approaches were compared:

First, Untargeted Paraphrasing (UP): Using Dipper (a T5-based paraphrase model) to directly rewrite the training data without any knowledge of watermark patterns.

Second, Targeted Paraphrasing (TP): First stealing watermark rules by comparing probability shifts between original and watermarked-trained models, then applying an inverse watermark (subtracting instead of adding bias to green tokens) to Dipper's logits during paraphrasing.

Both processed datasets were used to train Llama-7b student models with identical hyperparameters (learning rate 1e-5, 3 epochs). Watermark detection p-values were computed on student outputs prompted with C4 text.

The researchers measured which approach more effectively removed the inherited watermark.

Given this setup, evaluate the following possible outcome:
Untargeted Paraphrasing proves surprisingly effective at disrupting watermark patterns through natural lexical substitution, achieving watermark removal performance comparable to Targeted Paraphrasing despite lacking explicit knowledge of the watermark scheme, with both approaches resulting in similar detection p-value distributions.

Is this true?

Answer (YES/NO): NO